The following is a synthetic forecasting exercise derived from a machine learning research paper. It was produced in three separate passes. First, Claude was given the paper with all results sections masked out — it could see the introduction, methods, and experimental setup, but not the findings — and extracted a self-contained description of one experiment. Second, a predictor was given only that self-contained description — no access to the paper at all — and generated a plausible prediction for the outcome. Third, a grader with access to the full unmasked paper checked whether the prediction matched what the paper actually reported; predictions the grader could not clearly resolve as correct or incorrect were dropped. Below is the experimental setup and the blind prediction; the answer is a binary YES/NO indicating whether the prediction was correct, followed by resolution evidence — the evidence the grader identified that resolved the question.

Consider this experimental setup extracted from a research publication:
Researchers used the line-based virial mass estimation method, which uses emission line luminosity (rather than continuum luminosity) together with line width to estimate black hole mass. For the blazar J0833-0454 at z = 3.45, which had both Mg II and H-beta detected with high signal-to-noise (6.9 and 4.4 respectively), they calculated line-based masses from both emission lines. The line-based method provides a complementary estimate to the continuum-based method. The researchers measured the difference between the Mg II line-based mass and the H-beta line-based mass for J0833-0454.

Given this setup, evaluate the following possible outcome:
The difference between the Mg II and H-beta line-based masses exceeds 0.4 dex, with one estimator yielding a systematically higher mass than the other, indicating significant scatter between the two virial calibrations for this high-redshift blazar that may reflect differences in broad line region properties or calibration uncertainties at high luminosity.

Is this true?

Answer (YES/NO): NO